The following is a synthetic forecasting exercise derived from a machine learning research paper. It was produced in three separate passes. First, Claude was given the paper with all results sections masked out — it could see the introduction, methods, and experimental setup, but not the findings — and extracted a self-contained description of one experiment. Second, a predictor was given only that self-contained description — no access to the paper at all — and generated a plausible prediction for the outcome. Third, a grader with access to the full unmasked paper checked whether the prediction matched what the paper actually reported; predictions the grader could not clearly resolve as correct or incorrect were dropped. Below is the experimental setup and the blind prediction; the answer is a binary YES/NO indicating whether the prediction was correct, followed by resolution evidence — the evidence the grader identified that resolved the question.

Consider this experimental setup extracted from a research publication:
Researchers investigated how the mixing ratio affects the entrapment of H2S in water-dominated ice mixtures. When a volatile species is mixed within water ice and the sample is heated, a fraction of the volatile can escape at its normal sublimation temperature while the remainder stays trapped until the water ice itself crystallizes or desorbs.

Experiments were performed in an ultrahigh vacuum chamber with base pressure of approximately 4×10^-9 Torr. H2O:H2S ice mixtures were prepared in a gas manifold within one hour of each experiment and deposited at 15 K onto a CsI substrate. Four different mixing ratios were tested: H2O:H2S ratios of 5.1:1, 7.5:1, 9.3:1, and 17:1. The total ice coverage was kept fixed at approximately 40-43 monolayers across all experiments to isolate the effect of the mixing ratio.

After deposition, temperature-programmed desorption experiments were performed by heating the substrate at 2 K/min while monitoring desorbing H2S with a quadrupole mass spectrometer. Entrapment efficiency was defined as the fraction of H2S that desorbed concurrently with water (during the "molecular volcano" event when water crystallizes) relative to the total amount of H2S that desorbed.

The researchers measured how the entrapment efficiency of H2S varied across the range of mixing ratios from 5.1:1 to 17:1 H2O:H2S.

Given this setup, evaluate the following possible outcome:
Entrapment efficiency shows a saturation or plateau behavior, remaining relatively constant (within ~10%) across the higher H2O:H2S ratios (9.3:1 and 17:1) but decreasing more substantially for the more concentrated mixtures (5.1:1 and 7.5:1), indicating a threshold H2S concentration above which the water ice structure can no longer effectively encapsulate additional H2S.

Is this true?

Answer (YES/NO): YES